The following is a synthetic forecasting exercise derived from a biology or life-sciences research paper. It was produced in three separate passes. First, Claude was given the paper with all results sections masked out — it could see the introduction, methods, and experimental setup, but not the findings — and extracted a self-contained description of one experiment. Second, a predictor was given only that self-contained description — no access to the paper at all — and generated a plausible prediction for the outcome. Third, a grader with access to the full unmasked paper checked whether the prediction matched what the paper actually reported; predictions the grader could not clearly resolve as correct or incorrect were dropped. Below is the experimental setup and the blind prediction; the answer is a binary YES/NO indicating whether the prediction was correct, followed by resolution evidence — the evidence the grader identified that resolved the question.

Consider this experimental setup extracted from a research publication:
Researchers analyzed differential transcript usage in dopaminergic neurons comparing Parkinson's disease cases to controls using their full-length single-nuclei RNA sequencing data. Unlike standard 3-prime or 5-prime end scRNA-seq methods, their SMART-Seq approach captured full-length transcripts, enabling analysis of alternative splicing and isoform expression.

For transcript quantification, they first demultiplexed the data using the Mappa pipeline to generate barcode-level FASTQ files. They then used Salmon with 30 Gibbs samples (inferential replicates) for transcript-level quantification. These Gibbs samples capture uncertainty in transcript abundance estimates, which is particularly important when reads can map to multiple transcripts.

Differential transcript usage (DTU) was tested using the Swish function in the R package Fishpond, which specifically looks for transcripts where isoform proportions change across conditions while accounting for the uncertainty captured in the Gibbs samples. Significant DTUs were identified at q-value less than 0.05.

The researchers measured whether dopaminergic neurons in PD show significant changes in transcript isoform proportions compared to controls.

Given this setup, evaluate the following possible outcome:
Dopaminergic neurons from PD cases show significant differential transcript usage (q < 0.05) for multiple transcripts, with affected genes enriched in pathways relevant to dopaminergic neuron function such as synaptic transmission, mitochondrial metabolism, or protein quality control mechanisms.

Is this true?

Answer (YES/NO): YES